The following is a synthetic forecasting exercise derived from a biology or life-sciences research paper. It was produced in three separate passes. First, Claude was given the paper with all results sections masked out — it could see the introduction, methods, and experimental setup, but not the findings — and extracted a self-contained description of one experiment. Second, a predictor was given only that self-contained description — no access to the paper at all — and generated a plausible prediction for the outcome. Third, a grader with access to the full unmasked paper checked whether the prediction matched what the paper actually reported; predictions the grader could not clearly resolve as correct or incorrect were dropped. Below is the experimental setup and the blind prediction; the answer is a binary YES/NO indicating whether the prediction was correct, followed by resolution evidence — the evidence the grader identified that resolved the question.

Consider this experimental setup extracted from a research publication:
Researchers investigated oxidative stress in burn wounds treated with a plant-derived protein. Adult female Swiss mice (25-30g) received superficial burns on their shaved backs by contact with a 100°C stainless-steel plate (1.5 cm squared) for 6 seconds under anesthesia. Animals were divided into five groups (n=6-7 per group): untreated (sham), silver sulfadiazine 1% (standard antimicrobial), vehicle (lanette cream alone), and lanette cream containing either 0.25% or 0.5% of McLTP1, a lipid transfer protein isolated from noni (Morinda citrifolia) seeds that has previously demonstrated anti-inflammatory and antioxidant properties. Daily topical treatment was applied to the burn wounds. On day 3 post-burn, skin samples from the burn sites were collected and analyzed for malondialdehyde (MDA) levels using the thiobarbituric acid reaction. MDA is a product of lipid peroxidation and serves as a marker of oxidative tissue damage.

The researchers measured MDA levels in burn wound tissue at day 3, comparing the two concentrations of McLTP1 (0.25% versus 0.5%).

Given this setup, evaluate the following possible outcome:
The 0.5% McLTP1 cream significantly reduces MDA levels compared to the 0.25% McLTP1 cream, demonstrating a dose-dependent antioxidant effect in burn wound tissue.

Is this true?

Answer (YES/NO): NO